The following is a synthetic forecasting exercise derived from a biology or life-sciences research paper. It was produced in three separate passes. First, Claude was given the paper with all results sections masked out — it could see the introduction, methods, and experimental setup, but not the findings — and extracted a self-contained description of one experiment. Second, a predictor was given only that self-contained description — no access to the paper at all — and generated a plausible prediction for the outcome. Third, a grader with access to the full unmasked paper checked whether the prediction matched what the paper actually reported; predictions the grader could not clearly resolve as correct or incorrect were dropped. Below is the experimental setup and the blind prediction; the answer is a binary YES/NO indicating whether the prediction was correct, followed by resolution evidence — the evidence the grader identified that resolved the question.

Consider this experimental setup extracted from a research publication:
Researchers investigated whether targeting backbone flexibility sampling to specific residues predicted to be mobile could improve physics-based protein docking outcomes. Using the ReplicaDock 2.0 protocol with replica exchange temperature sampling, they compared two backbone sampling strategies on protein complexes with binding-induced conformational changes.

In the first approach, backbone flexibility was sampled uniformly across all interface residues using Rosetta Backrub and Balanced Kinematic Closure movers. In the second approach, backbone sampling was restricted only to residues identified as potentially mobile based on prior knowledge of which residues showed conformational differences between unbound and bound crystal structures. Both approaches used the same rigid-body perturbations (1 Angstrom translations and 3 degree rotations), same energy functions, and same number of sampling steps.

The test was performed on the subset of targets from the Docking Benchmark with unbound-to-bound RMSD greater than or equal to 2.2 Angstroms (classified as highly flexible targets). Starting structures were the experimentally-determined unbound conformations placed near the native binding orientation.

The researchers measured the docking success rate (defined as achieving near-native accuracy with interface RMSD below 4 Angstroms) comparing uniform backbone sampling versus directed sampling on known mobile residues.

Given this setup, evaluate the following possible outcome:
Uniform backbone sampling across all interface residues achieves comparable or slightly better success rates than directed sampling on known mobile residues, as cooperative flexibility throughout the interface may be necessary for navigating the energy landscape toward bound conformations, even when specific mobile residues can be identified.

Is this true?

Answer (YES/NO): NO